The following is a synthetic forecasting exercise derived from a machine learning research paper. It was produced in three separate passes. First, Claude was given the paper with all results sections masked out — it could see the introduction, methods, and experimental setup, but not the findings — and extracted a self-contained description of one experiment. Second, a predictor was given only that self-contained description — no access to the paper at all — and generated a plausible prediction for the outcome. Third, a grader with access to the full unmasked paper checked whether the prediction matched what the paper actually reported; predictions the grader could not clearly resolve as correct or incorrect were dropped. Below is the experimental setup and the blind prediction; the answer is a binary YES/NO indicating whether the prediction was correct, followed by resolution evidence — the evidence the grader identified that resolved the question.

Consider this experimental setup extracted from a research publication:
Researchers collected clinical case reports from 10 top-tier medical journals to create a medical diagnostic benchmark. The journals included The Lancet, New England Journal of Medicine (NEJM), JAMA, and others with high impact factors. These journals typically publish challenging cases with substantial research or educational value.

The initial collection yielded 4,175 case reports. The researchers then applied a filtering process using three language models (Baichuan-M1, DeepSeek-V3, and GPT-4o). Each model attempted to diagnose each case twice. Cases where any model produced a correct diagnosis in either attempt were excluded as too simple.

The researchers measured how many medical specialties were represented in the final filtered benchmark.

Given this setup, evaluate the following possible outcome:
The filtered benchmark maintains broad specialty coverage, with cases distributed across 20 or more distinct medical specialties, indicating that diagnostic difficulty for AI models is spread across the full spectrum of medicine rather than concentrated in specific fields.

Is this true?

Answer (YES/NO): YES